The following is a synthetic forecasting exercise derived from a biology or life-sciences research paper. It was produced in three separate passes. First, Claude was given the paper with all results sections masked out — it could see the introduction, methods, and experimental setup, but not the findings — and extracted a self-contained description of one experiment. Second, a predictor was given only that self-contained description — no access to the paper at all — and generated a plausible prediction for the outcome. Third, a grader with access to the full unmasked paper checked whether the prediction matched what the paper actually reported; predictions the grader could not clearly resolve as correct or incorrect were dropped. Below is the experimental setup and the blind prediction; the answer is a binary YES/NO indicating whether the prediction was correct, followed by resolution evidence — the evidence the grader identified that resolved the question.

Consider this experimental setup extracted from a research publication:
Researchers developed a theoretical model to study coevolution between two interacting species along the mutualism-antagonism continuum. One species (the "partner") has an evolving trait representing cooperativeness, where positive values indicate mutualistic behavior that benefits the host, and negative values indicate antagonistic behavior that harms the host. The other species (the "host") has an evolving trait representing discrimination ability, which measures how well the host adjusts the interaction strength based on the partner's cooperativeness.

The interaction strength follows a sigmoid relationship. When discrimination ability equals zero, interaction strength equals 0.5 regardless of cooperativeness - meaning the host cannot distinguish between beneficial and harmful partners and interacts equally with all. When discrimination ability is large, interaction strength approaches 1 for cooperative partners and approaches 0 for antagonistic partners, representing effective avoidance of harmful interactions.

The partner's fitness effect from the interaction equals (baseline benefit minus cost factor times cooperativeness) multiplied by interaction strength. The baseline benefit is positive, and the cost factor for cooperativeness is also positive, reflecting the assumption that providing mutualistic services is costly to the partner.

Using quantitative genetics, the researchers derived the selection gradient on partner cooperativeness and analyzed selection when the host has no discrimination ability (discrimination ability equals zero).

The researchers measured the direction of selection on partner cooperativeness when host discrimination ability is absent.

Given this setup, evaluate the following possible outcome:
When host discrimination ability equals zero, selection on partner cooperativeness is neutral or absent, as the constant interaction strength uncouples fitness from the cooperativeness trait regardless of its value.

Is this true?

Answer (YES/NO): NO